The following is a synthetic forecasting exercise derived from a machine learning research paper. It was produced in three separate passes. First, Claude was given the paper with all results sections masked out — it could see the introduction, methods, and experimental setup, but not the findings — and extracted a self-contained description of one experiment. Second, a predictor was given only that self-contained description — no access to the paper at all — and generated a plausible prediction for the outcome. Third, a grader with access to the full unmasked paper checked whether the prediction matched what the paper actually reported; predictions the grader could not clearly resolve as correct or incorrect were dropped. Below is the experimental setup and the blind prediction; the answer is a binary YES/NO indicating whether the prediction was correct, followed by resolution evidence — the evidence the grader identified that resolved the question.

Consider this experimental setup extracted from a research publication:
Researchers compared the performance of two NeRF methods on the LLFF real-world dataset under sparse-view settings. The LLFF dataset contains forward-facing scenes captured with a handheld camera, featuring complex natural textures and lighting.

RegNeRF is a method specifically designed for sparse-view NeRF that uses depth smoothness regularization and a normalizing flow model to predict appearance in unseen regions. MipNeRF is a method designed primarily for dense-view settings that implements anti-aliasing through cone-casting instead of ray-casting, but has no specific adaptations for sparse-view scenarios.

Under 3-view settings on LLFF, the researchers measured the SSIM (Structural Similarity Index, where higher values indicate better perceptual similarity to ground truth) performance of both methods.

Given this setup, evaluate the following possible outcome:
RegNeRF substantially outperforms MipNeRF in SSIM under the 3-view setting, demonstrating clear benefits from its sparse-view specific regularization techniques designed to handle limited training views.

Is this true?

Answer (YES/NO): NO